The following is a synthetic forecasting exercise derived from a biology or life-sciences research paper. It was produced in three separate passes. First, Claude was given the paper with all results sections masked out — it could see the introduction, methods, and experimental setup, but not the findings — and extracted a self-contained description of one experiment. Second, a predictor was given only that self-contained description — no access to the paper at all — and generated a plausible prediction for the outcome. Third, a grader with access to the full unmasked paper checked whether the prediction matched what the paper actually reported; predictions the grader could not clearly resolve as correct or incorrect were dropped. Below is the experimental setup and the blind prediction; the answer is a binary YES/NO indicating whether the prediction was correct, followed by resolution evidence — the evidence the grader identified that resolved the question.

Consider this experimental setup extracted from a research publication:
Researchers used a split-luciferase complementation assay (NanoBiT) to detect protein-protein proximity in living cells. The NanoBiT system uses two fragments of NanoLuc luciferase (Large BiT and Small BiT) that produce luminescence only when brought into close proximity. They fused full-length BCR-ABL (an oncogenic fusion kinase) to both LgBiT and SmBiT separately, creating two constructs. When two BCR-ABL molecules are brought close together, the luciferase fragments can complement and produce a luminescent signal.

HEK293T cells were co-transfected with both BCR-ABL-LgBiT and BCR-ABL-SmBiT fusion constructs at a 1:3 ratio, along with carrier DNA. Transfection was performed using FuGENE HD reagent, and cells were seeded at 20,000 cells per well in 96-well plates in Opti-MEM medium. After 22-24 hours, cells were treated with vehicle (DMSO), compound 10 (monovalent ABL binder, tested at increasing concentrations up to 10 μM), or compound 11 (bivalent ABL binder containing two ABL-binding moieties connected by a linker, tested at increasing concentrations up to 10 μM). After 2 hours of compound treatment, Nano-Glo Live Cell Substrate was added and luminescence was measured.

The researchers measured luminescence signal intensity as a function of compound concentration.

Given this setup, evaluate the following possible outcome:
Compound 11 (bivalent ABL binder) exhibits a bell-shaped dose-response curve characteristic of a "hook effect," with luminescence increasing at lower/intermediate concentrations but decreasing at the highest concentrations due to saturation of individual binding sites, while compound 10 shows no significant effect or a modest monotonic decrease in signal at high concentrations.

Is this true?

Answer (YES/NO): YES